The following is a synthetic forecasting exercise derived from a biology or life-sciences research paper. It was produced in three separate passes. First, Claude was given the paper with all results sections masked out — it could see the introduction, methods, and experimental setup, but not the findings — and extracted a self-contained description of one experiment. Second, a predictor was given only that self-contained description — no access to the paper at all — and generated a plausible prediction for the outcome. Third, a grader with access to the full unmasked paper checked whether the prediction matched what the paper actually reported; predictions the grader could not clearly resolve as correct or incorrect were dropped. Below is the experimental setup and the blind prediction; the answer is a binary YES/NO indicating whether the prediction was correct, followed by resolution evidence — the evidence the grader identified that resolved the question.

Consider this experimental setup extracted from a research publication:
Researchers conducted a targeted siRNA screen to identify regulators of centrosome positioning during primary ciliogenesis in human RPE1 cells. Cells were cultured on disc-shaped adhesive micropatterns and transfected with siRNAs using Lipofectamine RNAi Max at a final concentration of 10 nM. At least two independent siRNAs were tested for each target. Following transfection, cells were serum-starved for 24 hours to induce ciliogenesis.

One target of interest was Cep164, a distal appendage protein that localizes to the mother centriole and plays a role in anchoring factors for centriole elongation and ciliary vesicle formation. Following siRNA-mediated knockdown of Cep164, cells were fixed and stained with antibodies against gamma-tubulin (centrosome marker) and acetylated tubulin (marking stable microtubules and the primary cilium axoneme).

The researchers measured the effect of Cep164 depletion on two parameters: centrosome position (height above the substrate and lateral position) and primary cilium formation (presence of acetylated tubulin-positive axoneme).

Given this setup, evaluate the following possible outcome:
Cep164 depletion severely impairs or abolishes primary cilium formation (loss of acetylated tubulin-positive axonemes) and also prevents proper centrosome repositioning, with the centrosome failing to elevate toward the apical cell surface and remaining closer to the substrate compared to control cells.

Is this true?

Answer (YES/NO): YES